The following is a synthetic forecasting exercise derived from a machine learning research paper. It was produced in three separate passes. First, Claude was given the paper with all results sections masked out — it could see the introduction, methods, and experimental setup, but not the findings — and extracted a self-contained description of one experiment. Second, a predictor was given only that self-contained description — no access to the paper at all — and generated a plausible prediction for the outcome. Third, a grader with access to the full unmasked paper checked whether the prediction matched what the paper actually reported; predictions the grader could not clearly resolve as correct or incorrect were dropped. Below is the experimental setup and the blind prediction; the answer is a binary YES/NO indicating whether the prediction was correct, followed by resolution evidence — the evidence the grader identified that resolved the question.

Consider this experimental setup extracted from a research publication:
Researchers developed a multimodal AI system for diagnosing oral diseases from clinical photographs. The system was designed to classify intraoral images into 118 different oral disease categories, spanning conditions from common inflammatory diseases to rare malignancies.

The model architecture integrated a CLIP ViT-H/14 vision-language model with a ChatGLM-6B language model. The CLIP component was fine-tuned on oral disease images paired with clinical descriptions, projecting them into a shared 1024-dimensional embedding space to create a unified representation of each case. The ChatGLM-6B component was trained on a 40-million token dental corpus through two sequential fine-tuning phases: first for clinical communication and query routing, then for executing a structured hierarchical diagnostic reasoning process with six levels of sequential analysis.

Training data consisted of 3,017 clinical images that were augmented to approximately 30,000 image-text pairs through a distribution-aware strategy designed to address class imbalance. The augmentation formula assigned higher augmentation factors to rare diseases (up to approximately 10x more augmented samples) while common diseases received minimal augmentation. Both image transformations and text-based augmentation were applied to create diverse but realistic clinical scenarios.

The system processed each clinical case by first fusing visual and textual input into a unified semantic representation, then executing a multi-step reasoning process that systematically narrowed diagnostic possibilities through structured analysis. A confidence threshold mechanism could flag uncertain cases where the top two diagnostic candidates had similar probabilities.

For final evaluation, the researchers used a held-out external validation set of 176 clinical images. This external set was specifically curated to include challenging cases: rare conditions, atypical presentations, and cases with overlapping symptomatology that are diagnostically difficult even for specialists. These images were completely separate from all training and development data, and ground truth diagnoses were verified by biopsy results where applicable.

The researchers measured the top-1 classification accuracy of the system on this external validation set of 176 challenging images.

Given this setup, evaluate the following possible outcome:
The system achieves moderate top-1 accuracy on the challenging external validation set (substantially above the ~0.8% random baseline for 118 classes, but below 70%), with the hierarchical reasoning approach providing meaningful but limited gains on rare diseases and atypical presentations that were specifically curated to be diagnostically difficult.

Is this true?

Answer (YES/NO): NO